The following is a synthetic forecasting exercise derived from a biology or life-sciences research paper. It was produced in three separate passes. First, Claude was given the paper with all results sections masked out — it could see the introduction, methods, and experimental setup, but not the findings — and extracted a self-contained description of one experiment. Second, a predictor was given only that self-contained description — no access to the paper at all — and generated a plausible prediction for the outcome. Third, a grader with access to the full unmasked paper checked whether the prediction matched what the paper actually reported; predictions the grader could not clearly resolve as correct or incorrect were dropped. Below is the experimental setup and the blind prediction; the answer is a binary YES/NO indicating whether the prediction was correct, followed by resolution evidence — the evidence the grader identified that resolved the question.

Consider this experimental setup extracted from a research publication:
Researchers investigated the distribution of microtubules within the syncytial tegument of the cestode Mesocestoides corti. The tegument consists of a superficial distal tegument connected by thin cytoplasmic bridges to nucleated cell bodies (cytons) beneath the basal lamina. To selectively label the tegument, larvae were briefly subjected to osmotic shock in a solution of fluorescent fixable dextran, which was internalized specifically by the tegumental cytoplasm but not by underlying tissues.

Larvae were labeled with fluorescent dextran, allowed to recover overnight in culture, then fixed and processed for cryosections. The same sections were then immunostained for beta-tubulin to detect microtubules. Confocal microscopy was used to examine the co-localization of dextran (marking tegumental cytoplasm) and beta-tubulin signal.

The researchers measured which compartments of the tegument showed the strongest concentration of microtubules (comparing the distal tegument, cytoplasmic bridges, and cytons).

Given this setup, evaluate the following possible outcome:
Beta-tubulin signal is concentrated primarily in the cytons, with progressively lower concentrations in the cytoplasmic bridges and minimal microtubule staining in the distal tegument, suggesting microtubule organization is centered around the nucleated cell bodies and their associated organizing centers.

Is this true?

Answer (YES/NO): NO